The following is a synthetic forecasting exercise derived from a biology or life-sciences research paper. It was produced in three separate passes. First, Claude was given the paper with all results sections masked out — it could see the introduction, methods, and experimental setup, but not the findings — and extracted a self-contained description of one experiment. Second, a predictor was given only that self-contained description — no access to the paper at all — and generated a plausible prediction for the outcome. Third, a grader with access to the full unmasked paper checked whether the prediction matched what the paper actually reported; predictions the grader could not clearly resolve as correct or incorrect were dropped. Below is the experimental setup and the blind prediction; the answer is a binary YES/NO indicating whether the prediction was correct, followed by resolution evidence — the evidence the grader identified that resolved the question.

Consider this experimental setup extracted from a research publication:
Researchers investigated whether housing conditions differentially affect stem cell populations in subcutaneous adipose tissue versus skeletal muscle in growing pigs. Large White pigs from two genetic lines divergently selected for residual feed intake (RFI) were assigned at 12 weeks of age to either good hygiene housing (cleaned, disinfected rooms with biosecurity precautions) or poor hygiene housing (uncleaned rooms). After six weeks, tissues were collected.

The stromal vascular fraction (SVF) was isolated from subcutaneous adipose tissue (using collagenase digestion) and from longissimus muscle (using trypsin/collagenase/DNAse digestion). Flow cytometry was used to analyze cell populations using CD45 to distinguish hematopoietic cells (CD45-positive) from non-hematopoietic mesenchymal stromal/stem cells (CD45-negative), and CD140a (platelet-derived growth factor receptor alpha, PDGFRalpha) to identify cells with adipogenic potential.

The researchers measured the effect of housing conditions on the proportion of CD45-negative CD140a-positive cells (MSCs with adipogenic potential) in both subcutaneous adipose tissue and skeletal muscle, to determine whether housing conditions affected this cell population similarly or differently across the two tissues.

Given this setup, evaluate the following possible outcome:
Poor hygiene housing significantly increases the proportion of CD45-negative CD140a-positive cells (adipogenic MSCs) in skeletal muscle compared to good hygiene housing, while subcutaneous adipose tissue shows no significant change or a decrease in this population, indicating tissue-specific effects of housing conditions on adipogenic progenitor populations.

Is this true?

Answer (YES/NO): NO